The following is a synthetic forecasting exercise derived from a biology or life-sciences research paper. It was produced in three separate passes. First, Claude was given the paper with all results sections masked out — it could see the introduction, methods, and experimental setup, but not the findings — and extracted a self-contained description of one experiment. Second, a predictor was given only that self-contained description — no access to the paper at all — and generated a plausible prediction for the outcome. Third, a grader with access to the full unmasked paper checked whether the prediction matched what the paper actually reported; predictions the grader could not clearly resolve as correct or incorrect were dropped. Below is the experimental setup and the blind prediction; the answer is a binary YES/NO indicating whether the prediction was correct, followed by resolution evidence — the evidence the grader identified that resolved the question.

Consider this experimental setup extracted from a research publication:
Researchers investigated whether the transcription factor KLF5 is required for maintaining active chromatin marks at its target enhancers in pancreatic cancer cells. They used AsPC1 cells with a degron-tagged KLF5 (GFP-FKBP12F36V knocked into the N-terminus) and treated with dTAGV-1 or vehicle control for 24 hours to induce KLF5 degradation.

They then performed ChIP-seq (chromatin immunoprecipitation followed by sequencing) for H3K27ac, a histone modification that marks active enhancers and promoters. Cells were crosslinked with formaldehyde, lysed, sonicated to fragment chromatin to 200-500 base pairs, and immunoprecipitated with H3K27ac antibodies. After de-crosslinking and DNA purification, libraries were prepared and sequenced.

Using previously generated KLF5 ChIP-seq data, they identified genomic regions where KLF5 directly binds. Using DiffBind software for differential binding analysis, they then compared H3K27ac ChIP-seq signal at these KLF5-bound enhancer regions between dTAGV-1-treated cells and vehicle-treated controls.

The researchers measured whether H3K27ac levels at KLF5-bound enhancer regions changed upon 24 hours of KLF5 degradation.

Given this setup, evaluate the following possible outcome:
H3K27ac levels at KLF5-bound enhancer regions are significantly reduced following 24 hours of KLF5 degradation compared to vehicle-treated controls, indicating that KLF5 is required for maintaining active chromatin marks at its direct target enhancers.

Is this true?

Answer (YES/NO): NO